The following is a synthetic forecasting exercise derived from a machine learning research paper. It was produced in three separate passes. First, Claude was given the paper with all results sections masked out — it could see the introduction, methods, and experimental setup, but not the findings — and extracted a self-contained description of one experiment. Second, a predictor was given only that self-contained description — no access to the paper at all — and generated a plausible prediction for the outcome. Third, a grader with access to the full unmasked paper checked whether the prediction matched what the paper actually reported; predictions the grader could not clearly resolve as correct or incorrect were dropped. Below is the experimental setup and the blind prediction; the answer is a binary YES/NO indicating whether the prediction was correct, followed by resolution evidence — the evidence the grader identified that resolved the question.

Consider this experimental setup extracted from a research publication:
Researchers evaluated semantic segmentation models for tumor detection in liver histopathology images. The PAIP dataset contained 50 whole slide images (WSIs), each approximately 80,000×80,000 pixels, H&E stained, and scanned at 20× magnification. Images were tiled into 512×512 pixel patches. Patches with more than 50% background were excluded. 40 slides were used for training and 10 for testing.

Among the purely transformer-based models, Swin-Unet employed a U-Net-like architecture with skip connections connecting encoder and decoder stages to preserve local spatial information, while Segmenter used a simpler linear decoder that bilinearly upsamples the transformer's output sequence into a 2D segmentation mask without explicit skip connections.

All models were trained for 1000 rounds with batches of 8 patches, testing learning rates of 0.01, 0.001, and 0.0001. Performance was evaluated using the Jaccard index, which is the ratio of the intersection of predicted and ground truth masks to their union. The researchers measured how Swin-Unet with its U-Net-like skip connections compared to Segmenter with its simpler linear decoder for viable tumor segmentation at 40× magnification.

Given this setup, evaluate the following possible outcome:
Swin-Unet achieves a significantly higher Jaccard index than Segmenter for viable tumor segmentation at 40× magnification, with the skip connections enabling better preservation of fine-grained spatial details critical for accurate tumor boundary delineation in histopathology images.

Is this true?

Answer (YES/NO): NO